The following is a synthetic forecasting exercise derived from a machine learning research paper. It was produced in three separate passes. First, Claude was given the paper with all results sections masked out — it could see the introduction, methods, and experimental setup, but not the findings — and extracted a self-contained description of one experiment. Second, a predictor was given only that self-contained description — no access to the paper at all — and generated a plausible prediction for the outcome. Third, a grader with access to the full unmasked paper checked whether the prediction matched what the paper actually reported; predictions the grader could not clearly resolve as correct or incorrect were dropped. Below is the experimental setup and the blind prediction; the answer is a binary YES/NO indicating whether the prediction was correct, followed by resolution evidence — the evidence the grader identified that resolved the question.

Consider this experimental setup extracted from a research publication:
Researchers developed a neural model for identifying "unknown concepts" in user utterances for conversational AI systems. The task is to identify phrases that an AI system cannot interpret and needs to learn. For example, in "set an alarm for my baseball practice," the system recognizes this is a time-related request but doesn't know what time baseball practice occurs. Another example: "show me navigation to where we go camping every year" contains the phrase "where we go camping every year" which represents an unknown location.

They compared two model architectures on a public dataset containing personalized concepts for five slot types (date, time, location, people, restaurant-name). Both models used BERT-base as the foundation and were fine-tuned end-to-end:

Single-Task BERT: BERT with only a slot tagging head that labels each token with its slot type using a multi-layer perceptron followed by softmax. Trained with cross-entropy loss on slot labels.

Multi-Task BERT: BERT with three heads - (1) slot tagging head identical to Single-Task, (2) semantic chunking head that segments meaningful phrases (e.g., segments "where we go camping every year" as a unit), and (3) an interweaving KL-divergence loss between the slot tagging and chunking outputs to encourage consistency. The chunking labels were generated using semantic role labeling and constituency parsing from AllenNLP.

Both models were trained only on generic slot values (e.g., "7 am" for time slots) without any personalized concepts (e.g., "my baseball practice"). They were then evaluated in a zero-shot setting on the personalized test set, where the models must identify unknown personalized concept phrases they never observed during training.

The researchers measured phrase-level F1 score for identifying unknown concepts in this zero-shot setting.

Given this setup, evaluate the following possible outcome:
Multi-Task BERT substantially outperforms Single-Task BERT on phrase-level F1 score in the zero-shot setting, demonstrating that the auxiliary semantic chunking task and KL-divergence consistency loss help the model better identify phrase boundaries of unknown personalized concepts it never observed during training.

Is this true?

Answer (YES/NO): YES